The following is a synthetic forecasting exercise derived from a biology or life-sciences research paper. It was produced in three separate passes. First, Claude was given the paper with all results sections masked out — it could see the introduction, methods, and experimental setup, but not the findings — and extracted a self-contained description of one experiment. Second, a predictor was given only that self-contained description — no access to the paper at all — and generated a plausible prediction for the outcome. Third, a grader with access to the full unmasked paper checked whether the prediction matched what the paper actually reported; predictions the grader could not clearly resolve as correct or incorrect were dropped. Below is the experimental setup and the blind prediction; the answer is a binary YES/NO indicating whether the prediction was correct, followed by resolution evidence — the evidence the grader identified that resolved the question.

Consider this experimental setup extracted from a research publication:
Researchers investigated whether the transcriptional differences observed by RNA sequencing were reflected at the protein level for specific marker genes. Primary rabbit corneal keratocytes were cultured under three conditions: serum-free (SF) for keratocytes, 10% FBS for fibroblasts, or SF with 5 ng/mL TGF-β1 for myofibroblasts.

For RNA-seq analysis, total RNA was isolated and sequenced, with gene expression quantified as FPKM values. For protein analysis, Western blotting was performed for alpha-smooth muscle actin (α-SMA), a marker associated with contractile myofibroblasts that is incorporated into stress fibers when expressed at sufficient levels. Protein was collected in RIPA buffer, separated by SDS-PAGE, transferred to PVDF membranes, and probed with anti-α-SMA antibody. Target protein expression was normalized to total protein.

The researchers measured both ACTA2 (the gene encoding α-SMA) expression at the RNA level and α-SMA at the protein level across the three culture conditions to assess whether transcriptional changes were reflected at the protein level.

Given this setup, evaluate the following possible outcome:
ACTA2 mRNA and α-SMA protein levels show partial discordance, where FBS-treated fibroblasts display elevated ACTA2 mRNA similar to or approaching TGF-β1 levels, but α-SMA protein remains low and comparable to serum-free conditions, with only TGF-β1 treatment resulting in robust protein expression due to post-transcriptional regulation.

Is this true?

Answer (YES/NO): NO